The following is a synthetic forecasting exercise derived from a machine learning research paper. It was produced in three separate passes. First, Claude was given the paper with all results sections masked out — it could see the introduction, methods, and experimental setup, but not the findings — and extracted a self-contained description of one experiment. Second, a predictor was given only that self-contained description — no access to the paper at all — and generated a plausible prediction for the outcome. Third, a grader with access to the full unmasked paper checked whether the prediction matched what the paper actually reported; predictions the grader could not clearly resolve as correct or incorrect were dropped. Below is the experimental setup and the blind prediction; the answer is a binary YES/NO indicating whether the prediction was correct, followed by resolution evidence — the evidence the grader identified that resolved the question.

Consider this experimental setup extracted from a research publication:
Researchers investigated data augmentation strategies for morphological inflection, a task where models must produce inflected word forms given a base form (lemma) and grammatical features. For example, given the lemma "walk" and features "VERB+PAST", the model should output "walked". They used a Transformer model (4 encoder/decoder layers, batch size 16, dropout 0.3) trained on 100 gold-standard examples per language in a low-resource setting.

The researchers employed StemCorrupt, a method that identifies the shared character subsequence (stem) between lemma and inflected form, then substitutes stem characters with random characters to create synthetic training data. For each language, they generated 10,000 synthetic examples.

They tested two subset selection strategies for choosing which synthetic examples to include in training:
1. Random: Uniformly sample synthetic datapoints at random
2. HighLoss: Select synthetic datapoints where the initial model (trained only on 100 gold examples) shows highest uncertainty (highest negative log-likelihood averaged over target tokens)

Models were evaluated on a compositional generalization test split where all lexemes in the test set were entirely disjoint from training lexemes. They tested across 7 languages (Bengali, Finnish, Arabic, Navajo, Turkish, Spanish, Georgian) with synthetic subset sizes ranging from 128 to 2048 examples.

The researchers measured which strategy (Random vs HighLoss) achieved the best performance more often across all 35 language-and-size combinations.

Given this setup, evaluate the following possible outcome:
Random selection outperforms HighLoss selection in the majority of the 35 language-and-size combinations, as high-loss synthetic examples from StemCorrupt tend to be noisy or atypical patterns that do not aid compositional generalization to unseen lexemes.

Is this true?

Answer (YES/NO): NO